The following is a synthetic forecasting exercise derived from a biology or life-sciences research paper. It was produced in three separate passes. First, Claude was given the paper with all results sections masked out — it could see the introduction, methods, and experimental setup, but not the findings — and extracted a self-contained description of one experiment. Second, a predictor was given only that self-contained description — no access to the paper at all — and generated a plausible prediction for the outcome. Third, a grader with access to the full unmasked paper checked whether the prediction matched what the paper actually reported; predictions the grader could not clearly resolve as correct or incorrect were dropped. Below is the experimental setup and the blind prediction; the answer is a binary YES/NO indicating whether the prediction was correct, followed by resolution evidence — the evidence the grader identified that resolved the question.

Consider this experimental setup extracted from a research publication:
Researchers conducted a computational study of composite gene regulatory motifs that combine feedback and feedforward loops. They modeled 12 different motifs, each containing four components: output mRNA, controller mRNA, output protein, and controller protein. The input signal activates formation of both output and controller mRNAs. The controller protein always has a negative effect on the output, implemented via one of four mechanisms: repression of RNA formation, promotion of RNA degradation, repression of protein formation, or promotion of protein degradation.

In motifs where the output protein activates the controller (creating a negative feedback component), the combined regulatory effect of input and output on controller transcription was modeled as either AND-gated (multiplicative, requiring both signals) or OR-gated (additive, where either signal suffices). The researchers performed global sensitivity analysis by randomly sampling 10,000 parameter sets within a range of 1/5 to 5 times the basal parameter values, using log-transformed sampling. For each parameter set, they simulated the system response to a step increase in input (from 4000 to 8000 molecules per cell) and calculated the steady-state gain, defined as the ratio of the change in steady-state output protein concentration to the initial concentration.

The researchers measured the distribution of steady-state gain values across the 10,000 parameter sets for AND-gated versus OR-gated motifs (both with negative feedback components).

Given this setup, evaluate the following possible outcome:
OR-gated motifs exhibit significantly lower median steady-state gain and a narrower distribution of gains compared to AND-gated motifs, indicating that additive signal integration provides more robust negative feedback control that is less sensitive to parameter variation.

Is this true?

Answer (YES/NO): NO